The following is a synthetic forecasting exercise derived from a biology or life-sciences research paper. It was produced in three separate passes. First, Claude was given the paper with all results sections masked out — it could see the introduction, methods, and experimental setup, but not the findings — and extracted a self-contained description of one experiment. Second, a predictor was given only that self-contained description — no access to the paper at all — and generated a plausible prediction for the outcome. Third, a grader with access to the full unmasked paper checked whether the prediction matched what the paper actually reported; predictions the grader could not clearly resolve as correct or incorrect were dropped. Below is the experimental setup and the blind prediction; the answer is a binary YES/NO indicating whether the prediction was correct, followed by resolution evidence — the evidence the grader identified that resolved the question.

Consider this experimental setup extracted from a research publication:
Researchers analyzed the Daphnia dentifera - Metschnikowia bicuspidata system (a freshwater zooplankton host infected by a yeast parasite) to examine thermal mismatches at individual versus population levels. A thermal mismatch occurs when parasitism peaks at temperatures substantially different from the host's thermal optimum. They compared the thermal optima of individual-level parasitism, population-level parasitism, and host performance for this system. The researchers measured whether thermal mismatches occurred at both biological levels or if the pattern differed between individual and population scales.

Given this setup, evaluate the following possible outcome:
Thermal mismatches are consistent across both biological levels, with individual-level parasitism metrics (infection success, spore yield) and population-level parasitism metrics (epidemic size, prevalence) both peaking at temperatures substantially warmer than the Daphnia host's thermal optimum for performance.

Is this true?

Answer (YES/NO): NO